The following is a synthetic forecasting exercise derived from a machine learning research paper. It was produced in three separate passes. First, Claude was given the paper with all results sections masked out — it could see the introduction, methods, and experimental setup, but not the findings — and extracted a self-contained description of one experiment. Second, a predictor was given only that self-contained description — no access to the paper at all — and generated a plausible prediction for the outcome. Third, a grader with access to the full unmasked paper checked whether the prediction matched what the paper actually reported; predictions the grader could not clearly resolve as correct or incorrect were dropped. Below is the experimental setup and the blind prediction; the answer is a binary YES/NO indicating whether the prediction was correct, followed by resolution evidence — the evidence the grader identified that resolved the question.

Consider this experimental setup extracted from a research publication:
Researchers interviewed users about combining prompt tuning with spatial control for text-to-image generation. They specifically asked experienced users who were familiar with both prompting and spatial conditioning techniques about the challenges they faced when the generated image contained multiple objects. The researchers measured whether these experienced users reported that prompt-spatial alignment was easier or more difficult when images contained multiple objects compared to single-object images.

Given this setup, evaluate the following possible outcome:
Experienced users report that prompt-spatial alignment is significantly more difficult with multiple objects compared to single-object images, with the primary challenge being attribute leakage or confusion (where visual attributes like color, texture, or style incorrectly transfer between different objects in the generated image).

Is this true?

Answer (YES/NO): NO